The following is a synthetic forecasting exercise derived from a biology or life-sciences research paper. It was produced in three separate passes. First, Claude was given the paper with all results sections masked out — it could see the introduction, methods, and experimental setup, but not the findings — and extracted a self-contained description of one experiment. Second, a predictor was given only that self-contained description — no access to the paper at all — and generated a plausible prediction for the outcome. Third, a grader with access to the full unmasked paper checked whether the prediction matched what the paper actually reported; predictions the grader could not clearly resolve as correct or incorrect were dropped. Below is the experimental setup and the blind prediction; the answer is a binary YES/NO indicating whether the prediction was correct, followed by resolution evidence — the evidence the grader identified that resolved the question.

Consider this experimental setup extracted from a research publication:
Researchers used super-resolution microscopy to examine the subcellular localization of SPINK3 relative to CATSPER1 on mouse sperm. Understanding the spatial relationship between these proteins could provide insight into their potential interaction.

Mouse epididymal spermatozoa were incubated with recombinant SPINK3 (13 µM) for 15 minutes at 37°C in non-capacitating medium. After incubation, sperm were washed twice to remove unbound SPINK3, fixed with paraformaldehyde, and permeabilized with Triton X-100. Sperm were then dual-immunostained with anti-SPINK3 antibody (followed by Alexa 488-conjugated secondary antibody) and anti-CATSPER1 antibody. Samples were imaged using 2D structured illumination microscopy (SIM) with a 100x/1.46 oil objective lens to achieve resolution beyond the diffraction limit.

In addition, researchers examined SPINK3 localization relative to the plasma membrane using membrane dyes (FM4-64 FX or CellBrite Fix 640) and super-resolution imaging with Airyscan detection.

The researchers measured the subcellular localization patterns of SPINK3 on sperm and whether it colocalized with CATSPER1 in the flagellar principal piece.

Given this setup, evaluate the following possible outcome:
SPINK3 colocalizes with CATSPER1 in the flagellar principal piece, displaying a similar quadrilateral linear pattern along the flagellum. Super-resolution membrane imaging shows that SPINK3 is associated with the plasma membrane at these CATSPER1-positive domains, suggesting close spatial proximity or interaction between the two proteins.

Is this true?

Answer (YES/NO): NO